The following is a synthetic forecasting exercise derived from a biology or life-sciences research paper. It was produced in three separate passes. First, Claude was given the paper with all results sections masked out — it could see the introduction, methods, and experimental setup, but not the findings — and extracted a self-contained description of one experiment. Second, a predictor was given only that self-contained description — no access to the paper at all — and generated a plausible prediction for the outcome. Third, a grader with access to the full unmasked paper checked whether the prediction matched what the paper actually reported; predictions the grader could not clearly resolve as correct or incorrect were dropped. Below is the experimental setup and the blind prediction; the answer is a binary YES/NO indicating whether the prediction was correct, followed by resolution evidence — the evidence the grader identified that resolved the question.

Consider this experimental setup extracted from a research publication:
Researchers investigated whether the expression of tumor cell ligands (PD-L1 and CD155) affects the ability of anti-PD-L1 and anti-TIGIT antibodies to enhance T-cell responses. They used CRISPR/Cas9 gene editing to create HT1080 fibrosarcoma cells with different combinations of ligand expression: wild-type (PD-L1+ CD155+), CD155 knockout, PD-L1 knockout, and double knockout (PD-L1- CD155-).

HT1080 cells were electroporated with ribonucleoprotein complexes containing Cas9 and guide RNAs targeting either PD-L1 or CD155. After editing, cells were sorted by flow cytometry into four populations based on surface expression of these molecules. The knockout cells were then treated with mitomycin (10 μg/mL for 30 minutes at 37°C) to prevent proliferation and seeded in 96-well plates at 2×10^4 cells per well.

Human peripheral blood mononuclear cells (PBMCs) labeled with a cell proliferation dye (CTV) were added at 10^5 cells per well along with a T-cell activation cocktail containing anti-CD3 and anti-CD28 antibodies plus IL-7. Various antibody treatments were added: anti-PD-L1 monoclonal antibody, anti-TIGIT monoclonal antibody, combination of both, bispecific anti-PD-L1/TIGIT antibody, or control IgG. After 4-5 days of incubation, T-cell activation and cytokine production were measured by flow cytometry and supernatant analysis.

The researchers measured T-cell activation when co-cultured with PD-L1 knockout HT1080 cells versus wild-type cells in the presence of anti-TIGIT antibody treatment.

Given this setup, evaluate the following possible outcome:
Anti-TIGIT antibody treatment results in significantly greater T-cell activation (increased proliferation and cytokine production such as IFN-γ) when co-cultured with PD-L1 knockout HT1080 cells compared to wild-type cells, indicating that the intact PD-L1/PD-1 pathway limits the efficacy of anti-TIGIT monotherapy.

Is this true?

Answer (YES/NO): NO